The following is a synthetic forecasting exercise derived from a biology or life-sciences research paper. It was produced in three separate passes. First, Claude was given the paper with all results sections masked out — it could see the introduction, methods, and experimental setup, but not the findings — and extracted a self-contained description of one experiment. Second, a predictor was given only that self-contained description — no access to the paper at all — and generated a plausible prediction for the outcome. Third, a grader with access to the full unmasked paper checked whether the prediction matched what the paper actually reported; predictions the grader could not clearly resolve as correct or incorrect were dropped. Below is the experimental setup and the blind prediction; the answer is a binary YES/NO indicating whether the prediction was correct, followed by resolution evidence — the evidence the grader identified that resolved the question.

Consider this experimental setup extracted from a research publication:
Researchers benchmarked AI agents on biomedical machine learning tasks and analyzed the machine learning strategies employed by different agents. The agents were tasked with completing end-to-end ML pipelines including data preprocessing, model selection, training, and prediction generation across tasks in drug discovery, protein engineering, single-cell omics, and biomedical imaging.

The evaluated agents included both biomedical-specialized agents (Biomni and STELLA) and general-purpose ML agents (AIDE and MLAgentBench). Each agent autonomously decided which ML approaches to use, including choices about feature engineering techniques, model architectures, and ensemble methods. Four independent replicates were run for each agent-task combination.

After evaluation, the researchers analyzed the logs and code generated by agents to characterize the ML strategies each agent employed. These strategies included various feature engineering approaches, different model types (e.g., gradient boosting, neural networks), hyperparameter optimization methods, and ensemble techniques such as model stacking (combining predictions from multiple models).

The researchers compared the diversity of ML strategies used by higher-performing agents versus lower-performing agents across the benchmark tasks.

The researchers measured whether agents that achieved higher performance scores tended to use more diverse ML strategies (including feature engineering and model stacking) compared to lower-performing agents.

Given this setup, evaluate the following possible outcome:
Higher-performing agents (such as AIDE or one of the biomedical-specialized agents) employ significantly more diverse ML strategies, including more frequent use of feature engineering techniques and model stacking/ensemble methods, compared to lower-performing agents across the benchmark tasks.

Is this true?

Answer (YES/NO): YES